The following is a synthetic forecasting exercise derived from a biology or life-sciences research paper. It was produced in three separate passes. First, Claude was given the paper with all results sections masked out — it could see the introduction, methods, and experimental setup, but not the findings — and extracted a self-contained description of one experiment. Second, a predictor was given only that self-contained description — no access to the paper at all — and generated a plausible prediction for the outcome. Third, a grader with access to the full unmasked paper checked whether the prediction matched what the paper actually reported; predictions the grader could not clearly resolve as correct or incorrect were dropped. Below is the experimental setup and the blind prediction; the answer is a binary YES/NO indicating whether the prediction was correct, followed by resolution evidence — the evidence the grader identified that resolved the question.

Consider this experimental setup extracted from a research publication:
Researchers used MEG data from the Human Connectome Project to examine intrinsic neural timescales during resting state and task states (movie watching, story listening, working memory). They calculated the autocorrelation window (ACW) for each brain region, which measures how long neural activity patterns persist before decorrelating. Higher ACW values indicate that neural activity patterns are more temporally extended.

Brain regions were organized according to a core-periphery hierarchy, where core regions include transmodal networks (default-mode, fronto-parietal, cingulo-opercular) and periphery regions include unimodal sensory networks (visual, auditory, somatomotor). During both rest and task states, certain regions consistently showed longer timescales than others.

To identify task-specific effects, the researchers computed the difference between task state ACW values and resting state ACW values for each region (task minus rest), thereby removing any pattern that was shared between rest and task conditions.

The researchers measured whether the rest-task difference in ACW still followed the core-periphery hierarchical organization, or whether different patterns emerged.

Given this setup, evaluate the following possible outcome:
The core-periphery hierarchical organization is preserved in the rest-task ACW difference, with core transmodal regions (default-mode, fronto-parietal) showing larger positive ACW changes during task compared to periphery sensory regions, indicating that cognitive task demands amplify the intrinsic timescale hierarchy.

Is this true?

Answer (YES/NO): NO